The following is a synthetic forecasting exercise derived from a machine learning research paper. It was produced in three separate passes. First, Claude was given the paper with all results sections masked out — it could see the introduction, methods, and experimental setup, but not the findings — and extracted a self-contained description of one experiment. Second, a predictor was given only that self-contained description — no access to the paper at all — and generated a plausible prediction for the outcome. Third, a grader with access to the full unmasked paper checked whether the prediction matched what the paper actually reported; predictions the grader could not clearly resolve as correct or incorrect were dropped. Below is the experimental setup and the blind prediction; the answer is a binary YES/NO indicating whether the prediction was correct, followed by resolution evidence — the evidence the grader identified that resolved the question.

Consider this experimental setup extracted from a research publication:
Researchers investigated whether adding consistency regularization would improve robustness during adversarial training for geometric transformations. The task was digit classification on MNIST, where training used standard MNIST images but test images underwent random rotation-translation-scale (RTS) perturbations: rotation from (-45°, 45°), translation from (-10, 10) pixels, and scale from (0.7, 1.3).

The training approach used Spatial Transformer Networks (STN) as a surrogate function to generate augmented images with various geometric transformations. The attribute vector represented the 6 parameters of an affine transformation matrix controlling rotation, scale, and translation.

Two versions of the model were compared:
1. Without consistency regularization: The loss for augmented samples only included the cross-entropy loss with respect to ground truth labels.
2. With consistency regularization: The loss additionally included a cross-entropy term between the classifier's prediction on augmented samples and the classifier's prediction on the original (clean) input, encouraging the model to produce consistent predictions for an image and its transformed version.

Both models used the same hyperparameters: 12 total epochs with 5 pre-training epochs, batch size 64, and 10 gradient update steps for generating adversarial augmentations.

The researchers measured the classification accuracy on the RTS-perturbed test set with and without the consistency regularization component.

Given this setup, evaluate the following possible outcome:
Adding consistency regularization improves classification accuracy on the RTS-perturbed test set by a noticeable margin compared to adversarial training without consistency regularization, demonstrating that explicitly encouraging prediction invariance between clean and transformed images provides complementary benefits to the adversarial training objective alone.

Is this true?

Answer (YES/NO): YES